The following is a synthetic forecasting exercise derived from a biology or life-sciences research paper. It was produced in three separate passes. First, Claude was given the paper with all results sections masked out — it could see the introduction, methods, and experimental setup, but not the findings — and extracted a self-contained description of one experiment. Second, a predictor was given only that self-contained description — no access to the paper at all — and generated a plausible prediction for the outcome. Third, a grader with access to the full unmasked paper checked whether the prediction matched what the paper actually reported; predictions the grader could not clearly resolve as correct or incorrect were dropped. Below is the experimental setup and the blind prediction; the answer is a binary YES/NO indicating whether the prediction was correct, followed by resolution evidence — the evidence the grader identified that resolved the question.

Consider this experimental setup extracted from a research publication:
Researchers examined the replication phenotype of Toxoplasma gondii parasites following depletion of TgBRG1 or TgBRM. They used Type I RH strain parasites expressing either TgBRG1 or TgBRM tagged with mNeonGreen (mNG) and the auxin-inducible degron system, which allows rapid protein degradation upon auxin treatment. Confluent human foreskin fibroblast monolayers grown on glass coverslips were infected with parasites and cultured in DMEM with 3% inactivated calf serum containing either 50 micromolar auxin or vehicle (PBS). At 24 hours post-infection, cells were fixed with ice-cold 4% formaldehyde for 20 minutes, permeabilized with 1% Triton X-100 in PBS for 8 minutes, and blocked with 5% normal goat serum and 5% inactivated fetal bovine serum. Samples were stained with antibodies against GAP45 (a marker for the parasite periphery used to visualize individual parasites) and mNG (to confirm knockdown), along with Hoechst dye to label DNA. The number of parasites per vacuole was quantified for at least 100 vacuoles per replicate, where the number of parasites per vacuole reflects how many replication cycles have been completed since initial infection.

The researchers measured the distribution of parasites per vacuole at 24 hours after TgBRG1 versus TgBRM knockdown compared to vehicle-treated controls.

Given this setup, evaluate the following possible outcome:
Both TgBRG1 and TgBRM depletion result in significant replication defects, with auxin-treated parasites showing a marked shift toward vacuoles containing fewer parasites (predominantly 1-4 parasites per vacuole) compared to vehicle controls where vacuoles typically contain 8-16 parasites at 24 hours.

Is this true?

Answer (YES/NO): NO